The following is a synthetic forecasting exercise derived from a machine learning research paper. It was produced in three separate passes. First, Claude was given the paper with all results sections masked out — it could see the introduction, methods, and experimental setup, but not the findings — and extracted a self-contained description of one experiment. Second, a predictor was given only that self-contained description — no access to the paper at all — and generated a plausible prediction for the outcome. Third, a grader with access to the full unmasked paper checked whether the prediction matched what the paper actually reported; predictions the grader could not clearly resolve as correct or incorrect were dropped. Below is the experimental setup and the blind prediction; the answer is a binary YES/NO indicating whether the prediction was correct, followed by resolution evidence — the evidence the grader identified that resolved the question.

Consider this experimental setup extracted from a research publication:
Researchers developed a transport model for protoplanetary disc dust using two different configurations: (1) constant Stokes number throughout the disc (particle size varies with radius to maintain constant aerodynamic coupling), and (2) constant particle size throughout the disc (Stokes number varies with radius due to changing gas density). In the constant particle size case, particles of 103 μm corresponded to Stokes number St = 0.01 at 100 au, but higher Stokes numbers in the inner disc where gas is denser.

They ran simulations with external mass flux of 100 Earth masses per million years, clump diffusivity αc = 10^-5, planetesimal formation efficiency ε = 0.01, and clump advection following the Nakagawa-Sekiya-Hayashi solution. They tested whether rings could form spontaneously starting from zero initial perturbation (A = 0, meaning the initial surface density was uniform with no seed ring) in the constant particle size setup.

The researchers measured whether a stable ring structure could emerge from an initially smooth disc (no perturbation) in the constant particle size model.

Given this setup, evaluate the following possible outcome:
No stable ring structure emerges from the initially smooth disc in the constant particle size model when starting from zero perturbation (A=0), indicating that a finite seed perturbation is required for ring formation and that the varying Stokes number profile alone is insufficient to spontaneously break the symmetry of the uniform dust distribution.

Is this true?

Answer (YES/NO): NO